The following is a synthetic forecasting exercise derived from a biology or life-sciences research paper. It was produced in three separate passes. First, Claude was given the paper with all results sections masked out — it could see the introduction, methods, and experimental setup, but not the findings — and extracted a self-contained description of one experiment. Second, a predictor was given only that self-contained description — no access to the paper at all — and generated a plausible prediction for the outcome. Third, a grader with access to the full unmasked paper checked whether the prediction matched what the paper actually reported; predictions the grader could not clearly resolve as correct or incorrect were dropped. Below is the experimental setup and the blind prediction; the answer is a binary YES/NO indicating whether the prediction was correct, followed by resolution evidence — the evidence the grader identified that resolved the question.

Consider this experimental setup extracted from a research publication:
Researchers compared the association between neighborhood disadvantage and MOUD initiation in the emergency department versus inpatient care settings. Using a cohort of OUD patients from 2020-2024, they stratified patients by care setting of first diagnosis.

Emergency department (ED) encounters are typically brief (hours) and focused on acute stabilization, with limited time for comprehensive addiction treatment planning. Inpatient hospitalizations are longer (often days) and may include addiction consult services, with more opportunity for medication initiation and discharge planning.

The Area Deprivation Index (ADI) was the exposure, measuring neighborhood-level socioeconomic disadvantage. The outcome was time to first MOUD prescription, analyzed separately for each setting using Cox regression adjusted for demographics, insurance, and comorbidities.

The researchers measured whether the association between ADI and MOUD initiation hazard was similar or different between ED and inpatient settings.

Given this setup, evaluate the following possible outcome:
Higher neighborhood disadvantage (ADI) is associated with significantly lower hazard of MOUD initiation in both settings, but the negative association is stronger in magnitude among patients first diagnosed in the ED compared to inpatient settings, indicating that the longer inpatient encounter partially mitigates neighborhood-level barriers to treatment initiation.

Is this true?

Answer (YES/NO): NO